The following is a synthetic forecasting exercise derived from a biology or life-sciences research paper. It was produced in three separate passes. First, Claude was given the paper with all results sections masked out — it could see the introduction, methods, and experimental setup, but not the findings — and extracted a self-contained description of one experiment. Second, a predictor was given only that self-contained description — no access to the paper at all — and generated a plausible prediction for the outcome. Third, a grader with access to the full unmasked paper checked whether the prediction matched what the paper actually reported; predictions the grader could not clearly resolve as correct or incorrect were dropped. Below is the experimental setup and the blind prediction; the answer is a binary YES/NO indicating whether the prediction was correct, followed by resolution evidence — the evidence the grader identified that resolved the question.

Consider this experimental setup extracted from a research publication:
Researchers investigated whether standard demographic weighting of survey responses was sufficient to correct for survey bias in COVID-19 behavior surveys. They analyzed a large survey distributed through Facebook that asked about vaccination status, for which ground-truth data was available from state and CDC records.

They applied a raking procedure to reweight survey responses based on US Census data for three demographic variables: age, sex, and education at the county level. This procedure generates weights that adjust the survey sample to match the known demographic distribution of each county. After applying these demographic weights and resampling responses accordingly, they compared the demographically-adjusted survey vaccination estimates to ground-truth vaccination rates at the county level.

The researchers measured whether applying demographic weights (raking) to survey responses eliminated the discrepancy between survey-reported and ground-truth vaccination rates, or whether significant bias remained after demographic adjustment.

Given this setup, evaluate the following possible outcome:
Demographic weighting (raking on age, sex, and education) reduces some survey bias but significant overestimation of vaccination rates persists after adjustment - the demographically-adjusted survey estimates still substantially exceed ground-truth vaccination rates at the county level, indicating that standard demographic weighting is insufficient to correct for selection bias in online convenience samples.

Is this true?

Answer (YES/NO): YES